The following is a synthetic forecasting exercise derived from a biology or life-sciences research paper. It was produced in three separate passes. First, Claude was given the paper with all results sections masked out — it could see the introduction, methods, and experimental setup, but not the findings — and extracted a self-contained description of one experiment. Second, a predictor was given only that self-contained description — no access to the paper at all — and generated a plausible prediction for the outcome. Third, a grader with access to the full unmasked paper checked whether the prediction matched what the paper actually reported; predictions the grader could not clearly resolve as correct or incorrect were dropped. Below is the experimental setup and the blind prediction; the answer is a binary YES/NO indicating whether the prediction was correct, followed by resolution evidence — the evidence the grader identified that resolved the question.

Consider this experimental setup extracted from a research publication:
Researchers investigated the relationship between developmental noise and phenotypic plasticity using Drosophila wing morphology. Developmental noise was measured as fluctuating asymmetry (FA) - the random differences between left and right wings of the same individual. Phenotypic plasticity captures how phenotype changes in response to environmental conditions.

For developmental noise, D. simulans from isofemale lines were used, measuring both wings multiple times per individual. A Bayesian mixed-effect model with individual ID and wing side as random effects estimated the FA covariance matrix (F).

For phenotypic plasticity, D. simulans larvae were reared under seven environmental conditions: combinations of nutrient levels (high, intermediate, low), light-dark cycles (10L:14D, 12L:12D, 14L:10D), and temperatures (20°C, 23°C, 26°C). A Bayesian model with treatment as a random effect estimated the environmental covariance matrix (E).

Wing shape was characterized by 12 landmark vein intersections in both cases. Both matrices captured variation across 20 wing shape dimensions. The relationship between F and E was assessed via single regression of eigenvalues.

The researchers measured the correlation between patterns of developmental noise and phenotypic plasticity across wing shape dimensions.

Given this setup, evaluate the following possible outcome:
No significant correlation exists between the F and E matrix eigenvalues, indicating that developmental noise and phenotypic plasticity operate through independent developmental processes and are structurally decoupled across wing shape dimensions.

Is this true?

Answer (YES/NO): NO